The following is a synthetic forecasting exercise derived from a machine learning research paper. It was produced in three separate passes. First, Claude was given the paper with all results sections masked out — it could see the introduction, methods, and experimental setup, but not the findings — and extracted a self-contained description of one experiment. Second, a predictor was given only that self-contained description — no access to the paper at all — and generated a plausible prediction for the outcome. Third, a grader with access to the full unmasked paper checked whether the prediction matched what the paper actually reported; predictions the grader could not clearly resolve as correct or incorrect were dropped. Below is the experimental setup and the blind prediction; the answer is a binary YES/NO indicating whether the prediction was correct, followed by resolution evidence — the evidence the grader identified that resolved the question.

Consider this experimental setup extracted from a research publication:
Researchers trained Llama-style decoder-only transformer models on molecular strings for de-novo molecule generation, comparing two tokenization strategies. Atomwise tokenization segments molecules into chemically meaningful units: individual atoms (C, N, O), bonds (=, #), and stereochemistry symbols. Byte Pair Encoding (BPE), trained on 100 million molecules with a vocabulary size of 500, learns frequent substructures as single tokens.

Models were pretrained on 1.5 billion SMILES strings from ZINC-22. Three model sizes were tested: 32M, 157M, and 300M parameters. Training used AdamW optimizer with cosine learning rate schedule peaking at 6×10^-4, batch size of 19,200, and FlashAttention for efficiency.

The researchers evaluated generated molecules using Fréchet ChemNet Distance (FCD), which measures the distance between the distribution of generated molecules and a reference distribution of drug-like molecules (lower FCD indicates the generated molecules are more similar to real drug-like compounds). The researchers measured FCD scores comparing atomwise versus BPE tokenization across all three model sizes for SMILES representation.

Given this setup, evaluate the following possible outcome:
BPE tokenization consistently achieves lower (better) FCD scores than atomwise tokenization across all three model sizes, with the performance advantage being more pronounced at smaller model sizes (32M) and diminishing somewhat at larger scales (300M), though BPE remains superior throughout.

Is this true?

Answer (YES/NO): NO